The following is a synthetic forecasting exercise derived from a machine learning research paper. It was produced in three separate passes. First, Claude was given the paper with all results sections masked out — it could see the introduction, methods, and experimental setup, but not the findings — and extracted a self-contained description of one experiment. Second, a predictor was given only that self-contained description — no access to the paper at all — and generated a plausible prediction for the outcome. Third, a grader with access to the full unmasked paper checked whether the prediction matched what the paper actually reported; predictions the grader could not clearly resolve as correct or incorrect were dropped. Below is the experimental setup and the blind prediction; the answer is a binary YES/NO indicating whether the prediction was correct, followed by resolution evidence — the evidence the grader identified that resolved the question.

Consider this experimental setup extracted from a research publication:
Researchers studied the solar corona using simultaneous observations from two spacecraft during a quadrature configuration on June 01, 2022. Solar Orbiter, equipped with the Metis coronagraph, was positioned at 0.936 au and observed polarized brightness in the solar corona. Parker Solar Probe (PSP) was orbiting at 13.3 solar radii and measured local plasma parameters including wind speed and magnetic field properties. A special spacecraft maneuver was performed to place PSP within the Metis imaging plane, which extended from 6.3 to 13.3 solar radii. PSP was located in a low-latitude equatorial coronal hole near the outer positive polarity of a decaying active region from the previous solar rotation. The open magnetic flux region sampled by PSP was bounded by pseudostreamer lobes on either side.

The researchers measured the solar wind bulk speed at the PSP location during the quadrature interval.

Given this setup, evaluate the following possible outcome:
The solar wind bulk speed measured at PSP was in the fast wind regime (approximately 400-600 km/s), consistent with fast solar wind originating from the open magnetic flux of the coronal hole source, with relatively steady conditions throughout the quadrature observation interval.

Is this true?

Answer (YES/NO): NO